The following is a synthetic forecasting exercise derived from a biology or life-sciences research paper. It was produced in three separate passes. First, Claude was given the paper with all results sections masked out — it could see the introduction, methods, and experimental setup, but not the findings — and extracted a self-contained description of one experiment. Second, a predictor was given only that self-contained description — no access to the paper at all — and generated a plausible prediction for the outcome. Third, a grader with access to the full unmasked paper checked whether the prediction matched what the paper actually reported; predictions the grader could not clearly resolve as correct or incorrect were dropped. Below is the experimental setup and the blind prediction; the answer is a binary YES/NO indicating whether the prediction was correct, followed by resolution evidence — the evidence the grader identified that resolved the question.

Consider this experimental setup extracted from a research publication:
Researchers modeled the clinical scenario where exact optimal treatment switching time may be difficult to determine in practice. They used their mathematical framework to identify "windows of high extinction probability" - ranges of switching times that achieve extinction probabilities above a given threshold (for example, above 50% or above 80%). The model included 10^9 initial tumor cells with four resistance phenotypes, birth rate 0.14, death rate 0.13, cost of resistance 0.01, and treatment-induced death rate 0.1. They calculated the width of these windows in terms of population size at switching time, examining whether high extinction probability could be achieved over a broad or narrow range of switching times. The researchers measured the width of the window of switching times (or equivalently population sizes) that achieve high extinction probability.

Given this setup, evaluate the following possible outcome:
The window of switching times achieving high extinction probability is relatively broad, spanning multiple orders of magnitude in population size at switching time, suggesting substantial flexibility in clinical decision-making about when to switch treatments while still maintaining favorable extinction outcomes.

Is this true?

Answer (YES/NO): NO